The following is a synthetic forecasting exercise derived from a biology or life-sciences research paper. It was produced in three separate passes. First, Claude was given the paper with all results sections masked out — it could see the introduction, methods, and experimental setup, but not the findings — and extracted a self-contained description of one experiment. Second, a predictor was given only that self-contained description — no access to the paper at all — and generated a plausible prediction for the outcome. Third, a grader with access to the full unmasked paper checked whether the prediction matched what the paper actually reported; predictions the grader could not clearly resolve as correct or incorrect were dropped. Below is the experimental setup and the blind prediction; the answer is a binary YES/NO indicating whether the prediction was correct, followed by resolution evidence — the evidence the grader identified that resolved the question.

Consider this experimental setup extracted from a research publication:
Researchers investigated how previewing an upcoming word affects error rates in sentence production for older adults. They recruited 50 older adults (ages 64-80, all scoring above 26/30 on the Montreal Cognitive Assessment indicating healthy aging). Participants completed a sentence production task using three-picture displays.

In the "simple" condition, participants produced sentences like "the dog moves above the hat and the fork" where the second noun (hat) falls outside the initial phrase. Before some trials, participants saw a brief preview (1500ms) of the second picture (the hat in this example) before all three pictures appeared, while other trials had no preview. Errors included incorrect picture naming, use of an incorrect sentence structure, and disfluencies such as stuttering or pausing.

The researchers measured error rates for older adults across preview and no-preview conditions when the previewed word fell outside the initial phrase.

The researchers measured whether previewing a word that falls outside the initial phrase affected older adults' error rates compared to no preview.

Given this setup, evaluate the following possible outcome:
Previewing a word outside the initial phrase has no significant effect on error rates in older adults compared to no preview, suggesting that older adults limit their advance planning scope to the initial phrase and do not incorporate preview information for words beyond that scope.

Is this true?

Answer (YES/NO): NO